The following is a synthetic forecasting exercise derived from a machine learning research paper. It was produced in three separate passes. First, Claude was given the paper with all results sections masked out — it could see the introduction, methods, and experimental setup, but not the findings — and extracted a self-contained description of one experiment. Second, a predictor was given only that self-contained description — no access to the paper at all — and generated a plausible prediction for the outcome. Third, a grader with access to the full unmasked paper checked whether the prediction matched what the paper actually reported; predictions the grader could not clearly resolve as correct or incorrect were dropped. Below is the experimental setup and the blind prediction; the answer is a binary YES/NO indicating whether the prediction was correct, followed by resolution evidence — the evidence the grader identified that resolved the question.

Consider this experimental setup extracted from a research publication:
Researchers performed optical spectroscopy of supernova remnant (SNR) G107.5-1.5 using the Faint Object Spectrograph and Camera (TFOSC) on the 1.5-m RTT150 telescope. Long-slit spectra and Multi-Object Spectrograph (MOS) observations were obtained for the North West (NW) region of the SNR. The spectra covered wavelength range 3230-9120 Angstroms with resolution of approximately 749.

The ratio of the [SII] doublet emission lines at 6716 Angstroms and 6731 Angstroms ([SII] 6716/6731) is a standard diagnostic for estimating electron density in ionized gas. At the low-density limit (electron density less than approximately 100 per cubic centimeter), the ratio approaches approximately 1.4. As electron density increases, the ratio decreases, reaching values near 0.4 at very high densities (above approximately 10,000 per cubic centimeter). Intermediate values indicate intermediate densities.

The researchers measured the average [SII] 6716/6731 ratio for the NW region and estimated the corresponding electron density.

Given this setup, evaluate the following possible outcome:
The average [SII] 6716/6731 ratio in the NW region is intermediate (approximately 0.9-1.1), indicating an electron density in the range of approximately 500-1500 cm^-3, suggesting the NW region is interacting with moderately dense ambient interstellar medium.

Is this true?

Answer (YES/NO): NO